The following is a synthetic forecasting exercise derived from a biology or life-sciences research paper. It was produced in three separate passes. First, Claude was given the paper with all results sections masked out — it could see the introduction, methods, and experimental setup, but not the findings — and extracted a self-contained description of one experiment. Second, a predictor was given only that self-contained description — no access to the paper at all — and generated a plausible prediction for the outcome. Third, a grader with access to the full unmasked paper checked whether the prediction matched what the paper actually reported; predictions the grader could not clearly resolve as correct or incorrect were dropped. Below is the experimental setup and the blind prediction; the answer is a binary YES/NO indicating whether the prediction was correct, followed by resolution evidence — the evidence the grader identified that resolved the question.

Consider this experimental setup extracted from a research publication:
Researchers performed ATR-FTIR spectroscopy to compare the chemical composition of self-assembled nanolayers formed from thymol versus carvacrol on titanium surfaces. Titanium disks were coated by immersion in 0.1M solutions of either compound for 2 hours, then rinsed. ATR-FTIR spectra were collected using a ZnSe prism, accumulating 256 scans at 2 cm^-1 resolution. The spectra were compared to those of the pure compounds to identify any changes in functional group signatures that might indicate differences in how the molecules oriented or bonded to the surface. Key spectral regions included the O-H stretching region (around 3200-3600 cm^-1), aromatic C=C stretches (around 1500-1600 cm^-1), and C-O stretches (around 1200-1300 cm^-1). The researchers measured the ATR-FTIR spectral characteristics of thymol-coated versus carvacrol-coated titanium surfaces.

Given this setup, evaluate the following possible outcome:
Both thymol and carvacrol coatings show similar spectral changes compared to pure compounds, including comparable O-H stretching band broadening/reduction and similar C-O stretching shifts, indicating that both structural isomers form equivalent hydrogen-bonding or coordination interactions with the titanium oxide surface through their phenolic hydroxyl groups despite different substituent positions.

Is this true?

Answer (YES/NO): YES